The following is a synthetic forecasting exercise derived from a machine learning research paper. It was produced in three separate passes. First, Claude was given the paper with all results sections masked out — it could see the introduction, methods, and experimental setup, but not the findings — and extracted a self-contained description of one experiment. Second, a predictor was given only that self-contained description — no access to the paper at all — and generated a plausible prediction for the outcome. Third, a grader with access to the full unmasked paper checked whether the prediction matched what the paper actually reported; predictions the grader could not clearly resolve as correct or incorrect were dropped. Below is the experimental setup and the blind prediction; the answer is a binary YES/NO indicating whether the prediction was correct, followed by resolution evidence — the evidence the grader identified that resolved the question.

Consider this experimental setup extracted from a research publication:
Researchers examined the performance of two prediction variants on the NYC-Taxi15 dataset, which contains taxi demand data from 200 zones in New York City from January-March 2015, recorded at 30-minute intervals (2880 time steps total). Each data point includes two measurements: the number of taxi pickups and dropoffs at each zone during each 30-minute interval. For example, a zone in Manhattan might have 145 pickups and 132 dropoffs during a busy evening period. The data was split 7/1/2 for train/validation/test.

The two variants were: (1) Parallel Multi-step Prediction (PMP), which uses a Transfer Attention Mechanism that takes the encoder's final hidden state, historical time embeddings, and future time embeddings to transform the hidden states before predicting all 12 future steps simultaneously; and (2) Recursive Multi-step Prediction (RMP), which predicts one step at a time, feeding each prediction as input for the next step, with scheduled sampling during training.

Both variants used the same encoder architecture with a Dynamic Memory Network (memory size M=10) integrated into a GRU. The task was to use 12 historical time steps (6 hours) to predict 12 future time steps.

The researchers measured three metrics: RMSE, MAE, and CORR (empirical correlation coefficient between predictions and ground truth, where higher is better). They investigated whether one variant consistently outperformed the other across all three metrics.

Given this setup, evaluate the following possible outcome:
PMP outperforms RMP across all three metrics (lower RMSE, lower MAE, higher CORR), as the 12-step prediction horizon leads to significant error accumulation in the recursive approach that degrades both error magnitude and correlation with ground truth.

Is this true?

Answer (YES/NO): YES